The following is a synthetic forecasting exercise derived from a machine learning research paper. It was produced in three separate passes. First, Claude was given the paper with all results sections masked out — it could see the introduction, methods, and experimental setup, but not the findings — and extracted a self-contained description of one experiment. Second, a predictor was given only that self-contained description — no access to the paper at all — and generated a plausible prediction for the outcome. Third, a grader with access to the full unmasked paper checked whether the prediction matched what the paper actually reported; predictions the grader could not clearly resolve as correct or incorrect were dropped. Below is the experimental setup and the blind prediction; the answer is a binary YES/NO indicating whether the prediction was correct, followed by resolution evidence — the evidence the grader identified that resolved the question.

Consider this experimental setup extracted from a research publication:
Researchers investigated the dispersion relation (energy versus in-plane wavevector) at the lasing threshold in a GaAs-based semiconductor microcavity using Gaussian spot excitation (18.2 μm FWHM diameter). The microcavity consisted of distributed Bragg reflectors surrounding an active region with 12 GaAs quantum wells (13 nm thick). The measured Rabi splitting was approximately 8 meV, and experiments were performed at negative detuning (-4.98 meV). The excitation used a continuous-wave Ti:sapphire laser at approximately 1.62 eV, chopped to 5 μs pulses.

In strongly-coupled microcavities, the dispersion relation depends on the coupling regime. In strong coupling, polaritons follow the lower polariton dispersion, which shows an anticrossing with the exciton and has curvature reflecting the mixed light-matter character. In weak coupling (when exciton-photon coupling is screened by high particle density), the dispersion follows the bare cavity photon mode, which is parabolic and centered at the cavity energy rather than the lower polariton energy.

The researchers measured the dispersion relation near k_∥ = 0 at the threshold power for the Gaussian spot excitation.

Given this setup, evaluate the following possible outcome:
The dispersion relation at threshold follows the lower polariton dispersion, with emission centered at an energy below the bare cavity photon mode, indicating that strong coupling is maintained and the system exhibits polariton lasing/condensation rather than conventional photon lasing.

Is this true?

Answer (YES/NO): NO